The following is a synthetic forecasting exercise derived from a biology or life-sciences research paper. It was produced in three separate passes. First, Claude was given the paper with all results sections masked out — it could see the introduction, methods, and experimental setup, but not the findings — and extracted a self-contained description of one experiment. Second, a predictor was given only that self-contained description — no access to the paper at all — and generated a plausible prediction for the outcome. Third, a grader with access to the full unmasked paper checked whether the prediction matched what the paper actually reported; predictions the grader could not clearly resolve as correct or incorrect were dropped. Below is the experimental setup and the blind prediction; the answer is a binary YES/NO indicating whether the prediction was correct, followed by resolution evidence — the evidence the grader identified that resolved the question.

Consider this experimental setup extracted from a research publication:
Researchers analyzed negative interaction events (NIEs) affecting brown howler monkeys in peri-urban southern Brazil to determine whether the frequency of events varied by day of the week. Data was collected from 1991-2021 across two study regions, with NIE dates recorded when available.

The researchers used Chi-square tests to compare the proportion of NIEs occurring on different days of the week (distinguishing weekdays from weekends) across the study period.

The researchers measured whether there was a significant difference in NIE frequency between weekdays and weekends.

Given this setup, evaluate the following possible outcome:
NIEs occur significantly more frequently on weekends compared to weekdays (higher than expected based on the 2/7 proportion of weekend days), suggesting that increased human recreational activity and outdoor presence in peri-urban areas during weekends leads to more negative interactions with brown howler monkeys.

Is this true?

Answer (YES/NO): NO